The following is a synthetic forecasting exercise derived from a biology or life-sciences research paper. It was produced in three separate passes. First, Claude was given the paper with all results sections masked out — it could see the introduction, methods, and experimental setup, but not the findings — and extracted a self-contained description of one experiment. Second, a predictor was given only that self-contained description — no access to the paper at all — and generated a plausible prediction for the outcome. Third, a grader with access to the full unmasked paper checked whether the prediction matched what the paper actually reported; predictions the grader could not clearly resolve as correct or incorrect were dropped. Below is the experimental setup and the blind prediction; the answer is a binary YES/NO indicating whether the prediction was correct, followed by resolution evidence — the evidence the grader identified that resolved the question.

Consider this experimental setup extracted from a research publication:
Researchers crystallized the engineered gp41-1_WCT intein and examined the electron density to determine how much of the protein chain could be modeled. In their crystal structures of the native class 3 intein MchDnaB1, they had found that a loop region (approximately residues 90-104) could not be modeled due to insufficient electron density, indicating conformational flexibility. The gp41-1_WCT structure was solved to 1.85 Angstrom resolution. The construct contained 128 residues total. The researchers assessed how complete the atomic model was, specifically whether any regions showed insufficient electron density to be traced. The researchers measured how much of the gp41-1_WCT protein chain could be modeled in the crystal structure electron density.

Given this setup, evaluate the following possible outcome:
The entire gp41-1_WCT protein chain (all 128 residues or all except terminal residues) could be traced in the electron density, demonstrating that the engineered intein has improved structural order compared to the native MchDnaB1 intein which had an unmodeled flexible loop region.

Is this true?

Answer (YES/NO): YES